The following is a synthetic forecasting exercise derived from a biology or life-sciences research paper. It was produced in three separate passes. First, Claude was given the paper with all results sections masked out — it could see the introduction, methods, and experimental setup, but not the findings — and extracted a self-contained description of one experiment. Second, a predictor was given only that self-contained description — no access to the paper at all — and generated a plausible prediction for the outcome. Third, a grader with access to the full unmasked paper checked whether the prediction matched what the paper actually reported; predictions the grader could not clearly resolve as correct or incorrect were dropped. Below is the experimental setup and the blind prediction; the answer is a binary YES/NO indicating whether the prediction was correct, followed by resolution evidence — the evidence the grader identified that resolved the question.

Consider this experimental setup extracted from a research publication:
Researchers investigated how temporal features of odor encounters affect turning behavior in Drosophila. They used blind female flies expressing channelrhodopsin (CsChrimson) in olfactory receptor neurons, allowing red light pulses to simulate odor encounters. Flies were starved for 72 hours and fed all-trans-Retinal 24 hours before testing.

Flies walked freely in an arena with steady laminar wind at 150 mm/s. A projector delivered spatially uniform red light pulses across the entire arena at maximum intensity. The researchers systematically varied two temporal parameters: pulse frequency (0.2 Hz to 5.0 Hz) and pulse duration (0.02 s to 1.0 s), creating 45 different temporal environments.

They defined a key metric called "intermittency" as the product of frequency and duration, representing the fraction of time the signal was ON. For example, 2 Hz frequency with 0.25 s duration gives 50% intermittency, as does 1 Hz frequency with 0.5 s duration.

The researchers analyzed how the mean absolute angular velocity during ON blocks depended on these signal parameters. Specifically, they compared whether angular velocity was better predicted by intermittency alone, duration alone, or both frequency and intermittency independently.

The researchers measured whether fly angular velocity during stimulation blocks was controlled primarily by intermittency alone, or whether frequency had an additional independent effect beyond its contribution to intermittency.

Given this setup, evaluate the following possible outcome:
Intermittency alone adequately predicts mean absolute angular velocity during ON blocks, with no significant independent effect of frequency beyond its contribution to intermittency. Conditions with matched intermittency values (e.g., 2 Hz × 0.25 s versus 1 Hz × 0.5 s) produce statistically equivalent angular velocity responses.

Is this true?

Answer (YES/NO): NO